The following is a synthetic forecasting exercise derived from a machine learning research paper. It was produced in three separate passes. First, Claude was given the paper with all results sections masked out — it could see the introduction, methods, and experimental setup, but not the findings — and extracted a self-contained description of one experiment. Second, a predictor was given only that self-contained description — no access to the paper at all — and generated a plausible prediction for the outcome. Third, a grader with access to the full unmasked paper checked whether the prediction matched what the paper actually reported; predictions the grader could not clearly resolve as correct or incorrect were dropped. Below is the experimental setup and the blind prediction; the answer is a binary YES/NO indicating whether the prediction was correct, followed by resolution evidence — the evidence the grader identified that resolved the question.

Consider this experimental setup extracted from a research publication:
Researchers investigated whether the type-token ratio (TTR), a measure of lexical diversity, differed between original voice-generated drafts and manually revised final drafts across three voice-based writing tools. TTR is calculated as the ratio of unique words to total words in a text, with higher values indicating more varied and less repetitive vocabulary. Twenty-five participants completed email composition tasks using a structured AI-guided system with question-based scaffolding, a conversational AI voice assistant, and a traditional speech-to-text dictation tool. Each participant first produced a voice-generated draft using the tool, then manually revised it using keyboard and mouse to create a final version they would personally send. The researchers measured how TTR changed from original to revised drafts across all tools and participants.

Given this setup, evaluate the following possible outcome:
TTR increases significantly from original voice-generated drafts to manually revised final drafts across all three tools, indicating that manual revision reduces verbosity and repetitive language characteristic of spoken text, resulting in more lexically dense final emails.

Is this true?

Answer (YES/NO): NO